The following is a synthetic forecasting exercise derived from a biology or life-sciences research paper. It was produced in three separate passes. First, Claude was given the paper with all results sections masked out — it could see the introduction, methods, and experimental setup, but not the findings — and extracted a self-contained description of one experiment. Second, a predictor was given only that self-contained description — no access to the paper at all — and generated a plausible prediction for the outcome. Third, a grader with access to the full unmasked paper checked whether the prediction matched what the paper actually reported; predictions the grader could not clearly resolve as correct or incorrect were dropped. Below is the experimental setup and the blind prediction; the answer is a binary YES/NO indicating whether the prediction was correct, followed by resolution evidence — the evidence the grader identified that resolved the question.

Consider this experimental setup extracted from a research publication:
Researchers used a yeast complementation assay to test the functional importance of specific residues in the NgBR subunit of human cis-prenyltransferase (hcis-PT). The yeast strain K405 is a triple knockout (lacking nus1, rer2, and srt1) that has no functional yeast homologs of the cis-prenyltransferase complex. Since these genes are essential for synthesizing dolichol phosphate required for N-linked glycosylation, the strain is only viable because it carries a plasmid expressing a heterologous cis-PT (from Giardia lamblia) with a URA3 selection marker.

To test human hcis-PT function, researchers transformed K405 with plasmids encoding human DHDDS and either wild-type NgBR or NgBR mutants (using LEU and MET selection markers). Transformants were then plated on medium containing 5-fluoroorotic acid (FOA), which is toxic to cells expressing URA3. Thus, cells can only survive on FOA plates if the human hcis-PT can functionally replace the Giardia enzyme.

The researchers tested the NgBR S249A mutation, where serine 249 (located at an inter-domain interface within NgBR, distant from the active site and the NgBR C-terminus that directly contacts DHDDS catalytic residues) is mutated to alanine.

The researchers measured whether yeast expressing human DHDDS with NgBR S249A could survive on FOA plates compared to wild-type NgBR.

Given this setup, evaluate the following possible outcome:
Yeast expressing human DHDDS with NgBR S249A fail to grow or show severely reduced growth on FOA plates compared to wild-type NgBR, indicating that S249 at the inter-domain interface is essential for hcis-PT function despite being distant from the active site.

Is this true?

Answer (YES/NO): YES